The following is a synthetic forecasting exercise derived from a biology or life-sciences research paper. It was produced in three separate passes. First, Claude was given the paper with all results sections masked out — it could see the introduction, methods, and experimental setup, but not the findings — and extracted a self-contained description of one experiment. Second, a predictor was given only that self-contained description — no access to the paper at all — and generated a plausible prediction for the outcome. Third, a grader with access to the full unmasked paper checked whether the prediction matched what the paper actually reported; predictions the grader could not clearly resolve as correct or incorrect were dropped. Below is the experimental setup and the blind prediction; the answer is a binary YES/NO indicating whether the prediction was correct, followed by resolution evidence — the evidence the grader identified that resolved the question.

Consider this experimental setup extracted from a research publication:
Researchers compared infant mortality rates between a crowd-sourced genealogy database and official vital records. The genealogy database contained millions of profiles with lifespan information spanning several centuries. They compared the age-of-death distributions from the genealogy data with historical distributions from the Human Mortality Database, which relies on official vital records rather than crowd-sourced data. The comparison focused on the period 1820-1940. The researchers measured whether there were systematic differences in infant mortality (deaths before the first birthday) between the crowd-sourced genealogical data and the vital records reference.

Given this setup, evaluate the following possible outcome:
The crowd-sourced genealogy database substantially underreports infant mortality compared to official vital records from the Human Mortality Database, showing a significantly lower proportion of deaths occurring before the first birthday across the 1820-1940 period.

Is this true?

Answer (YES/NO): YES